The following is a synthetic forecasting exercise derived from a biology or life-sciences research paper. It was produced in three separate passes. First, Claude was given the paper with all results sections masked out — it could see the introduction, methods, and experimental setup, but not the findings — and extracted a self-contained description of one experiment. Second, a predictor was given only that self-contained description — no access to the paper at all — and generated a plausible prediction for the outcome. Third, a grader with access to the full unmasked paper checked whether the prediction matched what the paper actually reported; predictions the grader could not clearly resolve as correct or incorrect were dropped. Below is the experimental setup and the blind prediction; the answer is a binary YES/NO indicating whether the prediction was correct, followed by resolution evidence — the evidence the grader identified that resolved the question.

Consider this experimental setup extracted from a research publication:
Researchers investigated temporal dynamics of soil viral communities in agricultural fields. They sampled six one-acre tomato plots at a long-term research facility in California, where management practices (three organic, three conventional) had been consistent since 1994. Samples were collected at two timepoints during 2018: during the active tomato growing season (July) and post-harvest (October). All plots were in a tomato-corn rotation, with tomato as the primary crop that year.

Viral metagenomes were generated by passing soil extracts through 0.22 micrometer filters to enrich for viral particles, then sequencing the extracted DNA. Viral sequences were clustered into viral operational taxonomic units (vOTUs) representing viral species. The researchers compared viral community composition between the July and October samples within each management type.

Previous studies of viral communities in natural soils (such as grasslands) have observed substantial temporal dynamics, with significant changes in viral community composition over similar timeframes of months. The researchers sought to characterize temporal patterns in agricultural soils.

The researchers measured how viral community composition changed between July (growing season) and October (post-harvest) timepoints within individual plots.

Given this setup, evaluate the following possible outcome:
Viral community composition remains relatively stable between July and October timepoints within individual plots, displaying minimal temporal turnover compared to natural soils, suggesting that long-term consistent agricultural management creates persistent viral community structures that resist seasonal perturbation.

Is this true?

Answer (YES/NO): YES